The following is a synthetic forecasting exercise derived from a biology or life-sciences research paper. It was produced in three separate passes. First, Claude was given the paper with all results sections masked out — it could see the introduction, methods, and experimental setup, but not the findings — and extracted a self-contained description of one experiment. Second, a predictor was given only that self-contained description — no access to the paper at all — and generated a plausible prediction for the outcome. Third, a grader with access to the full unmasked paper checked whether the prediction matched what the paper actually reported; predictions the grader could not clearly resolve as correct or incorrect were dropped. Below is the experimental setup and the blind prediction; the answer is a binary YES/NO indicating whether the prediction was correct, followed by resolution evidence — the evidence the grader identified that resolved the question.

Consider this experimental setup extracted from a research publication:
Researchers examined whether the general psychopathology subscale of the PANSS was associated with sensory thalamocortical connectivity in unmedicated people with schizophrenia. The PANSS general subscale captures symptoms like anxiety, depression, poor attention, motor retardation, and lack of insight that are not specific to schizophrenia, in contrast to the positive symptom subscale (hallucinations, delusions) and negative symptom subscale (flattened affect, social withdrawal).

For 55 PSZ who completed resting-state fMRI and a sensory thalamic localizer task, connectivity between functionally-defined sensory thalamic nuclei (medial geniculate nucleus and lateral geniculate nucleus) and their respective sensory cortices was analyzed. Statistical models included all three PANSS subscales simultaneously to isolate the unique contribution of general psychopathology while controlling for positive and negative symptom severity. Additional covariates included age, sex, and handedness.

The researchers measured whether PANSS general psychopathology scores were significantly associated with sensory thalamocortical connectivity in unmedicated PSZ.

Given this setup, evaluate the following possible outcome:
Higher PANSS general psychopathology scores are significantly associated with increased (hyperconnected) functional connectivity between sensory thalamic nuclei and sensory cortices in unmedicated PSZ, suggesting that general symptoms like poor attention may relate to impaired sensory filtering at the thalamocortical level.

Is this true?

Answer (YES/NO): NO